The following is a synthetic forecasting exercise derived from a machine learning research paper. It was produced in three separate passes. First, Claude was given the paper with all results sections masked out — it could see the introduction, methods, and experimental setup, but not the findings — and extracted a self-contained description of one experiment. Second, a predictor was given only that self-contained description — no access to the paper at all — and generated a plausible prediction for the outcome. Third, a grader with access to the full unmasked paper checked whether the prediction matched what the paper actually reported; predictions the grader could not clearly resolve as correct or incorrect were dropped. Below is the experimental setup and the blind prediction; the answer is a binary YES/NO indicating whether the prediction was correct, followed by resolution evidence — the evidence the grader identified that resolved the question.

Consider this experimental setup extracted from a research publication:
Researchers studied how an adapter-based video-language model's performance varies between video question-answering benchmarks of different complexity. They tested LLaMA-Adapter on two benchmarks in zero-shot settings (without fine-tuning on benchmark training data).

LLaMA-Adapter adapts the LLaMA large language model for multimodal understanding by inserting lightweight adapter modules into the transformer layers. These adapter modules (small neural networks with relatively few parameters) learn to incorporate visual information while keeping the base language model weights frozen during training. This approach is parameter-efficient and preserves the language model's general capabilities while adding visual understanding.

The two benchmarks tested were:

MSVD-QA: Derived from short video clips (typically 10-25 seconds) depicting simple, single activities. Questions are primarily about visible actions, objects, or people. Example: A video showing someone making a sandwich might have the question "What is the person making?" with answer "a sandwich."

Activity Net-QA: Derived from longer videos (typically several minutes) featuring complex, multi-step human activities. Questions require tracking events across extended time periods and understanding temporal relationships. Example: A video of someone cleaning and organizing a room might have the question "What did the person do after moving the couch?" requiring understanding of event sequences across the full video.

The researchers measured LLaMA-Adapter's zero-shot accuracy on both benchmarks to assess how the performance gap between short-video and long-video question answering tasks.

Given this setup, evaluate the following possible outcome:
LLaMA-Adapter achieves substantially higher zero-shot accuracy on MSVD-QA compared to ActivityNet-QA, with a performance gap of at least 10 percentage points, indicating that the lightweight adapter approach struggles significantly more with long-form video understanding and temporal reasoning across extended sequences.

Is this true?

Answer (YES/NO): YES